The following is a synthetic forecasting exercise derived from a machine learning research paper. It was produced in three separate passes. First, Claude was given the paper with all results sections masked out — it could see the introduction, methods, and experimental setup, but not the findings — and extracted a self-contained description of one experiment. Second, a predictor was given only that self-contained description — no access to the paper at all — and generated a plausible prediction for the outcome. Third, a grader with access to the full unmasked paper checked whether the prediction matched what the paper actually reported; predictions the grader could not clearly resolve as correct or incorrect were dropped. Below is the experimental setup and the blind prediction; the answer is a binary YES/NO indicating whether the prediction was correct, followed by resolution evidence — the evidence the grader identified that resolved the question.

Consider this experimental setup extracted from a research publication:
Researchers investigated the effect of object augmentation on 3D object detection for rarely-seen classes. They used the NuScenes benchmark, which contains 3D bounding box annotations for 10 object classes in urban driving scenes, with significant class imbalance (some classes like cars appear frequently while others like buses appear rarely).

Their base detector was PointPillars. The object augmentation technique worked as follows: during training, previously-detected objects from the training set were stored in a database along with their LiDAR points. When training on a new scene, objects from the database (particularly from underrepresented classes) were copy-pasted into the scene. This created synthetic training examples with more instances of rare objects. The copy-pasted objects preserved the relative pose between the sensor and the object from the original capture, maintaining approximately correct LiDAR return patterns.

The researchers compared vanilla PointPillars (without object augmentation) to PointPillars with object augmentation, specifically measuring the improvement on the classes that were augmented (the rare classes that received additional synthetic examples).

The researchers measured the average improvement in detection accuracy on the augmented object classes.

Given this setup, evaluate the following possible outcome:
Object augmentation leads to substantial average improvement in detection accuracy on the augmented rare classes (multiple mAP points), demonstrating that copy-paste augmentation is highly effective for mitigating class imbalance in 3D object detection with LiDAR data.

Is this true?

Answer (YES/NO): YES